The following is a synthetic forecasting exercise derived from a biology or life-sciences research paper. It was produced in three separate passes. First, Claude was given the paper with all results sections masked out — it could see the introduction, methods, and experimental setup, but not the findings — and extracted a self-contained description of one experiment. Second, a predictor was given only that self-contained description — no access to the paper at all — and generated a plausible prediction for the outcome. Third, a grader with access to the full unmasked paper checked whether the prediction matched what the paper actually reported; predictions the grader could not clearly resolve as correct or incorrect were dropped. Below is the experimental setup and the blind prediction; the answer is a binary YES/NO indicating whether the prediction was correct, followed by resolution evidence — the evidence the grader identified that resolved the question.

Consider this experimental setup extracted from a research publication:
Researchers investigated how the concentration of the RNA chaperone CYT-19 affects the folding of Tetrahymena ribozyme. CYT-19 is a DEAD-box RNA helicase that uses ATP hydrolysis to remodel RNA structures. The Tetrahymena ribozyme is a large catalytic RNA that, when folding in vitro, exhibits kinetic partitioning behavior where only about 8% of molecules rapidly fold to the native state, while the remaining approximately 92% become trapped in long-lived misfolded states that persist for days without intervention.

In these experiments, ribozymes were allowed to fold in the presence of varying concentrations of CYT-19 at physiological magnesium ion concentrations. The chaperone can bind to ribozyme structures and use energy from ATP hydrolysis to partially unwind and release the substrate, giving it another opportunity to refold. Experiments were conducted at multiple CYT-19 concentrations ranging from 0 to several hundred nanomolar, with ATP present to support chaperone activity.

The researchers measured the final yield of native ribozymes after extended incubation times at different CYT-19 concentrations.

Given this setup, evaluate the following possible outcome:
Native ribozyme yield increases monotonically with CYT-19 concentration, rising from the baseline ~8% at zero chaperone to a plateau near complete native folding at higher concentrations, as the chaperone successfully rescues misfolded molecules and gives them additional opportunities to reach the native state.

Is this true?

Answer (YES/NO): NO